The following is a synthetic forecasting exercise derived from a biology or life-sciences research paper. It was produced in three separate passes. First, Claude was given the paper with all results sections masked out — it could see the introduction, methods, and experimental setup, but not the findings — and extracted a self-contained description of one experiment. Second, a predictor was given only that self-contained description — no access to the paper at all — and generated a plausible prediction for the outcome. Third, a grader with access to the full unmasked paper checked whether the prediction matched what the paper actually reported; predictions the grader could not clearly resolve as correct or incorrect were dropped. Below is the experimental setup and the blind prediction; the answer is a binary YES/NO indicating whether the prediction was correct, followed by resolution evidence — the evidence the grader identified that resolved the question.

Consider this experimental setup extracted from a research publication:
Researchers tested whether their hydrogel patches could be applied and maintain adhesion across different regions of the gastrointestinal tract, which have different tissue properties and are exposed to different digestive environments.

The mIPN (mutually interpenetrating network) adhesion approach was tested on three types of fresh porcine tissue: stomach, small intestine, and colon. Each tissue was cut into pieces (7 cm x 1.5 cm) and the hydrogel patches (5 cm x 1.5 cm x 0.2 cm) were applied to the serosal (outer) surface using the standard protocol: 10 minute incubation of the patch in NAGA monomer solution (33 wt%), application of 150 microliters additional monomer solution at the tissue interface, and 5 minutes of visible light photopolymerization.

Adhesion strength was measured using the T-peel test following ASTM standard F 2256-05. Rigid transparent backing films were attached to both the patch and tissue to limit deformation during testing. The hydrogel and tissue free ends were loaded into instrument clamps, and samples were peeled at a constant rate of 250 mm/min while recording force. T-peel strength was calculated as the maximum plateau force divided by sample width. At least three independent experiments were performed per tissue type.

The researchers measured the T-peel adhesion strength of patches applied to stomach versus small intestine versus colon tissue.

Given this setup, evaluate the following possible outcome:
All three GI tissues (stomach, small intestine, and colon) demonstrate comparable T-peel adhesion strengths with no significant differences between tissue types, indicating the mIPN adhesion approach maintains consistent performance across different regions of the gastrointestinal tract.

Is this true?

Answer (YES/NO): NO